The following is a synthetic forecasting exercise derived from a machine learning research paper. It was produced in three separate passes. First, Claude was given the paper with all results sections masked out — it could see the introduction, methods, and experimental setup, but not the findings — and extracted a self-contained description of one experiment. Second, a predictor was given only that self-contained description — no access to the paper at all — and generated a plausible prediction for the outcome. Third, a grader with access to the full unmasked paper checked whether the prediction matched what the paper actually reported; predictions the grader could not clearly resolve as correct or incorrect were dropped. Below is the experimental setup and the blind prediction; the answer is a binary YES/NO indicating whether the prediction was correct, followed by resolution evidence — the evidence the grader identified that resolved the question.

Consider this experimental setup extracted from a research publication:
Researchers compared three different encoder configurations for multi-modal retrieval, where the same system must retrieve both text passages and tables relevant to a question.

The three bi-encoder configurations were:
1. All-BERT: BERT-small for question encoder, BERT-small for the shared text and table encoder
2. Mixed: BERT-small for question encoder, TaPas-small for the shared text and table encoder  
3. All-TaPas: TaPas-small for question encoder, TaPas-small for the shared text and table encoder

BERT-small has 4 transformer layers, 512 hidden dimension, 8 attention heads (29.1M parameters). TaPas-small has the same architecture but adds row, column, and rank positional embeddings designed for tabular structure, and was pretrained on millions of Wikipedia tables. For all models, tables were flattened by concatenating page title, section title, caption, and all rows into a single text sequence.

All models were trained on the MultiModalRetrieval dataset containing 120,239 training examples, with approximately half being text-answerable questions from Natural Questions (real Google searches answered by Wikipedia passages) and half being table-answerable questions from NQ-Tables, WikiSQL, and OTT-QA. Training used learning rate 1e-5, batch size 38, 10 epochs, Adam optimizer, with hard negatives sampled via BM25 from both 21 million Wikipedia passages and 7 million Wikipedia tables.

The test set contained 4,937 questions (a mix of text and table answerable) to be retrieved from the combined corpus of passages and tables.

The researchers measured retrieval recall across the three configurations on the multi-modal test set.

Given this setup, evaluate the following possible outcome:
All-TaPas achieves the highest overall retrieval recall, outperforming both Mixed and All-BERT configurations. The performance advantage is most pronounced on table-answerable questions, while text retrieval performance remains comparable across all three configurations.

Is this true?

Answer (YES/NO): NO